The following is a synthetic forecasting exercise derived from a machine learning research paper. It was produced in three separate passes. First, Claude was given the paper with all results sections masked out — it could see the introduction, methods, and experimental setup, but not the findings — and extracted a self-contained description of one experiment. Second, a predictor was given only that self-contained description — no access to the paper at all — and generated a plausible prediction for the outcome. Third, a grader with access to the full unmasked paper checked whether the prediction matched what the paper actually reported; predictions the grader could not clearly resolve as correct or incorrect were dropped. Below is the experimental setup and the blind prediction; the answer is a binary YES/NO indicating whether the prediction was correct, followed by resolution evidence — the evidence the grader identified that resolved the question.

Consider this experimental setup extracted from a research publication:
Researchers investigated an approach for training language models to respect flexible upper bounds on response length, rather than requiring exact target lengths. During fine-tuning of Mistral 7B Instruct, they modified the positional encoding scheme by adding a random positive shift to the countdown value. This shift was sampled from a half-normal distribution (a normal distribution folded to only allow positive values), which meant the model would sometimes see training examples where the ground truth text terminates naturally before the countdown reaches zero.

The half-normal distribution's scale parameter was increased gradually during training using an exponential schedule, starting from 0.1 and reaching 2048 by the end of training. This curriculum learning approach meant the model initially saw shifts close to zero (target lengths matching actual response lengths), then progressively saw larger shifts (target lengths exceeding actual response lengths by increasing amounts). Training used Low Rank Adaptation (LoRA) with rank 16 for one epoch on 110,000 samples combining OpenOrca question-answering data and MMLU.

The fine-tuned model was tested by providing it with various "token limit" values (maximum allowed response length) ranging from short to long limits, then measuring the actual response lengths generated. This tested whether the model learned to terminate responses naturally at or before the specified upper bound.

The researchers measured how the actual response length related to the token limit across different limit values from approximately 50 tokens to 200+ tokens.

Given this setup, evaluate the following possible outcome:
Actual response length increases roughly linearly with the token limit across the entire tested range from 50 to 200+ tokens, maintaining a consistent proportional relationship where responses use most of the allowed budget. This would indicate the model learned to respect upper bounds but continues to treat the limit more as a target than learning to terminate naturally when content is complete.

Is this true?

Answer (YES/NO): NO